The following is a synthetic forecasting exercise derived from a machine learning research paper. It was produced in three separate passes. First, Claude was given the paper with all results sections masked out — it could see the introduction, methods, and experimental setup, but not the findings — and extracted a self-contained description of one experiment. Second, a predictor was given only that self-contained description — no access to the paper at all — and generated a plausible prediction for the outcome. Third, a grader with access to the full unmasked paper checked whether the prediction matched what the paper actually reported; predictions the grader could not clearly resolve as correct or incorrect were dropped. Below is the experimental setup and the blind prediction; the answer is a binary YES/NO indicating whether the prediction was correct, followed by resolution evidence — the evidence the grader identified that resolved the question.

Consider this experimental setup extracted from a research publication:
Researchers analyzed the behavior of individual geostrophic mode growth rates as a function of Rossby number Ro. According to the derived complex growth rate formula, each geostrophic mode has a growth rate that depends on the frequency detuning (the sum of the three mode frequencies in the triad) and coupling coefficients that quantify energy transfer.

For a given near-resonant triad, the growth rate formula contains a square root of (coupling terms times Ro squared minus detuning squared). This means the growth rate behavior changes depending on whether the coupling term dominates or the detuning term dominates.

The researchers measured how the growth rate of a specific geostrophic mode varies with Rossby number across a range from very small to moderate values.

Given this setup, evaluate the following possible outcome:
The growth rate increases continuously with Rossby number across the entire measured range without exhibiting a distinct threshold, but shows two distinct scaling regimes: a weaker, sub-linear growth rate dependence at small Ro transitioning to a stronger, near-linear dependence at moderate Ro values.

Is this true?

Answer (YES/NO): NO